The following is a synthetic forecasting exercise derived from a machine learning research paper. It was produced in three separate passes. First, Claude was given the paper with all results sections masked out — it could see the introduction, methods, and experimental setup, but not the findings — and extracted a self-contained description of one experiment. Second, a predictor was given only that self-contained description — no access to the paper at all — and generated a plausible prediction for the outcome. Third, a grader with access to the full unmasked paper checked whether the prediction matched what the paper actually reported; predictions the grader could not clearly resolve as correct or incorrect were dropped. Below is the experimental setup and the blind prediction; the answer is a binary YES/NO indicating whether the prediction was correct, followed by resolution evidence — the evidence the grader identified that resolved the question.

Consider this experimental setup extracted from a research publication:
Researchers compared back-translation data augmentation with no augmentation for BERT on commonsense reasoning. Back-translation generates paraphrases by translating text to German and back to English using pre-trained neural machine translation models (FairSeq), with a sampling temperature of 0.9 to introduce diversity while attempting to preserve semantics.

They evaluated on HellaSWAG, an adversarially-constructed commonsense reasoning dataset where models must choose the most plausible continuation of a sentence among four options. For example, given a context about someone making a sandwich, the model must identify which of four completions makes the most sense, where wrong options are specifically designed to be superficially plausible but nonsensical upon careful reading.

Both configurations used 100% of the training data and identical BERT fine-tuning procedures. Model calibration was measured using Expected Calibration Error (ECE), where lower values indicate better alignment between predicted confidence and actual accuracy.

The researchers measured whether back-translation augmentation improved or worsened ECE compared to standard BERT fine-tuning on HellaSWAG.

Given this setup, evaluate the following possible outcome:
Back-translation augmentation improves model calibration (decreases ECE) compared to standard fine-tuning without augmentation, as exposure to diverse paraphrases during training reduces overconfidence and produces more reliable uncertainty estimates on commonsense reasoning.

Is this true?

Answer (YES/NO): NO